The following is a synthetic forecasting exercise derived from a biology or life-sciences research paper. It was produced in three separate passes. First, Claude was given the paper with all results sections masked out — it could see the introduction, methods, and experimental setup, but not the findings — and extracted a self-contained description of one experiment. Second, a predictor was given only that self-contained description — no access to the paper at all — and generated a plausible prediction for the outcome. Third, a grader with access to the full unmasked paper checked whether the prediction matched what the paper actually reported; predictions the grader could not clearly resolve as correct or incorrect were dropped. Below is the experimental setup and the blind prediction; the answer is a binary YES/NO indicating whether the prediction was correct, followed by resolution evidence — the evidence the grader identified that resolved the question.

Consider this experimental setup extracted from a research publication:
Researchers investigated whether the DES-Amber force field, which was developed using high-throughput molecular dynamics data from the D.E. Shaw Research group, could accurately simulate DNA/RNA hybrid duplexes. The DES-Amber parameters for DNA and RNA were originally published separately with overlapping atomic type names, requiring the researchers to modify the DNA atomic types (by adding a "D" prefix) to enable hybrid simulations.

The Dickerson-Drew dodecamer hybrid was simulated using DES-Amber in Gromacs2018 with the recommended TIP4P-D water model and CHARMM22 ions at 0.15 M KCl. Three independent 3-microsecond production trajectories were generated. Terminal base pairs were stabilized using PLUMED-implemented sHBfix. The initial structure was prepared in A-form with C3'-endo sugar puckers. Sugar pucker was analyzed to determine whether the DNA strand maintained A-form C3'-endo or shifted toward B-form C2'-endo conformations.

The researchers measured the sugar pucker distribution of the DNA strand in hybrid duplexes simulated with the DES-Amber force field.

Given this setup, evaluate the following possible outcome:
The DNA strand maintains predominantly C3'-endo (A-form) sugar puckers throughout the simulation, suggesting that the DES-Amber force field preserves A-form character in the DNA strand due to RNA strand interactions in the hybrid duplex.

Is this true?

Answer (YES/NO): NO